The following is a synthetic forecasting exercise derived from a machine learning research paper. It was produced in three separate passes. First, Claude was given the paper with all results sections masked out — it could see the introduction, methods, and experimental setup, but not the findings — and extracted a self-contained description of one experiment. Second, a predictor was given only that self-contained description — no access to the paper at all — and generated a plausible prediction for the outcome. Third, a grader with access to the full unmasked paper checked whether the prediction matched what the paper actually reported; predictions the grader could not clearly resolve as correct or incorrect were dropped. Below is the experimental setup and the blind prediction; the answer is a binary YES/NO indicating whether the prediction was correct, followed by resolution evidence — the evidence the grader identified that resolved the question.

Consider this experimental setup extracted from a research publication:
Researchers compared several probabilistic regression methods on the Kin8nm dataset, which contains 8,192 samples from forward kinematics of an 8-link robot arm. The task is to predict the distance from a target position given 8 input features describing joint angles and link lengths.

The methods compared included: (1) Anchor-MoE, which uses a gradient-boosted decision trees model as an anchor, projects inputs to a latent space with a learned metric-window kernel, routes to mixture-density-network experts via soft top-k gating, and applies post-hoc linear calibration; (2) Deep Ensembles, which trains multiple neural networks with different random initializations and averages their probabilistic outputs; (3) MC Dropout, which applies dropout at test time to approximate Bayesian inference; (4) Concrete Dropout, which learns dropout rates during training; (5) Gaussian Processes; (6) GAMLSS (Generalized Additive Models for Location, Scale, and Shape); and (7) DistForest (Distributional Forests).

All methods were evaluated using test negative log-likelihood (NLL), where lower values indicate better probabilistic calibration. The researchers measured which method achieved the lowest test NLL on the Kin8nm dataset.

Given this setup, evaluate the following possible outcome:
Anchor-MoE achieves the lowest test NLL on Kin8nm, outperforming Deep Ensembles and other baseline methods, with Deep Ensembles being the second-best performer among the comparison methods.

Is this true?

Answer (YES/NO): NO